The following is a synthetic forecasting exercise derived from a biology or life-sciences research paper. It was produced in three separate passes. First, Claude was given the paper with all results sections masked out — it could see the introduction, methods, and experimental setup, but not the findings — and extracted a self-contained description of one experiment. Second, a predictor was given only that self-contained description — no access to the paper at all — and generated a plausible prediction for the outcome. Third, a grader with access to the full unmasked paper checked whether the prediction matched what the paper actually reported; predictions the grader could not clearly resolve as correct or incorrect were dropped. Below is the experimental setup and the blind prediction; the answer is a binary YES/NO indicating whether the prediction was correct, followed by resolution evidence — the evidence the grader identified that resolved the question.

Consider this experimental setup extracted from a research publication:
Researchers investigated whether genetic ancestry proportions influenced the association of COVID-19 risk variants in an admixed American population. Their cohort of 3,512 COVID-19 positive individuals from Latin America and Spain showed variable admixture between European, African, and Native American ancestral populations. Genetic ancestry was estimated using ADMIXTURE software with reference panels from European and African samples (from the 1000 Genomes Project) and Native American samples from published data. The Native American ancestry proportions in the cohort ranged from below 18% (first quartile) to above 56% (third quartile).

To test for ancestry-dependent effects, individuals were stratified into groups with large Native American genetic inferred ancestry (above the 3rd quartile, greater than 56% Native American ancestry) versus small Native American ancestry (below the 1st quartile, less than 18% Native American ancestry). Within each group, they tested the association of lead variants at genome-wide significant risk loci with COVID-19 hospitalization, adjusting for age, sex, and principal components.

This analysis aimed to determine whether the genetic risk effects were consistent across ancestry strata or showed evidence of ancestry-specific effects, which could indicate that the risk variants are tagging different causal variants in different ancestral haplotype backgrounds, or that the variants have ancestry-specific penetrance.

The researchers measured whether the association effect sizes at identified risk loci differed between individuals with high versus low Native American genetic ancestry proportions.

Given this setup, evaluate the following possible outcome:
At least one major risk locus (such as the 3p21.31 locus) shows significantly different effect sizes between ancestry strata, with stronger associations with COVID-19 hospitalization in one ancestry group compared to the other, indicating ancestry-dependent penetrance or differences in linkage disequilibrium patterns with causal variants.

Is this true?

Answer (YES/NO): YES